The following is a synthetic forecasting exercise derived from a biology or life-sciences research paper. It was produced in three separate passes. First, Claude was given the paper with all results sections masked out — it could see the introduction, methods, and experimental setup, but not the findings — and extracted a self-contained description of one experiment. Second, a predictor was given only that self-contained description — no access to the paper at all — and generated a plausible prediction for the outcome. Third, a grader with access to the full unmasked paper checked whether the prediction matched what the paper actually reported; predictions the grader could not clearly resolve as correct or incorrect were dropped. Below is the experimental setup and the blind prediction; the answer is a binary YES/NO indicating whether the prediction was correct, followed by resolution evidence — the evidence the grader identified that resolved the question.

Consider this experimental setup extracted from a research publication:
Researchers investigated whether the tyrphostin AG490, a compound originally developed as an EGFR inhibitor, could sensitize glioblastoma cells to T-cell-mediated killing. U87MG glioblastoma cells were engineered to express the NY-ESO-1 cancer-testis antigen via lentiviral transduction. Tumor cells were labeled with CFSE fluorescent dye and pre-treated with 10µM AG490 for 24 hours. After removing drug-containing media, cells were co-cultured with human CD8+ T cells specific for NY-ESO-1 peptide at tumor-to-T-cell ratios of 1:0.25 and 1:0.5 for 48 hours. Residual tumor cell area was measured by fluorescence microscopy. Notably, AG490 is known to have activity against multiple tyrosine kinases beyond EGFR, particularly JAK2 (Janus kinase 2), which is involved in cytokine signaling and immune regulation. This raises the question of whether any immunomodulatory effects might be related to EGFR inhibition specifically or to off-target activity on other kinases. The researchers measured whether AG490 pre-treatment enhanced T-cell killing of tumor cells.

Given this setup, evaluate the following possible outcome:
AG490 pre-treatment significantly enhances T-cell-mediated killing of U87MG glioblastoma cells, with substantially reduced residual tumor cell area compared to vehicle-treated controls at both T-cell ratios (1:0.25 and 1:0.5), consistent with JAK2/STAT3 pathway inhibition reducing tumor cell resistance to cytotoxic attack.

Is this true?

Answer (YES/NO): NO